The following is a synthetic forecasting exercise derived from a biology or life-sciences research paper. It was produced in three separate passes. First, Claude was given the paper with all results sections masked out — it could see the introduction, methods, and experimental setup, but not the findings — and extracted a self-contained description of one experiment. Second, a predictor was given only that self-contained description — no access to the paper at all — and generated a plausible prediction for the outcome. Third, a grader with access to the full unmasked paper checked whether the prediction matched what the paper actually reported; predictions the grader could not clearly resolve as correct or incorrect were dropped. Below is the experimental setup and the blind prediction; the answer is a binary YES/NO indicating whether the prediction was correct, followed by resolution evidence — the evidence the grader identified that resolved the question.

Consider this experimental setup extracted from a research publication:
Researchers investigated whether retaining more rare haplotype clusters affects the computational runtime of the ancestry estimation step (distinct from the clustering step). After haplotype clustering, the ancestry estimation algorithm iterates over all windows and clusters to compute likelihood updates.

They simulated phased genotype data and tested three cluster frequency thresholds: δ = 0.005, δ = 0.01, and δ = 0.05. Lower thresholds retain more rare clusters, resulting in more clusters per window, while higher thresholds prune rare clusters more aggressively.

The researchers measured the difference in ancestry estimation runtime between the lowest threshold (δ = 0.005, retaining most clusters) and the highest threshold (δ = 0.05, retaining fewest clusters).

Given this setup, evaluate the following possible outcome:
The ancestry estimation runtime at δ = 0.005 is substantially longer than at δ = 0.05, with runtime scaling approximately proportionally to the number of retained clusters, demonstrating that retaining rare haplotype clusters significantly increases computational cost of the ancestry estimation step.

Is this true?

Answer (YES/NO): NO